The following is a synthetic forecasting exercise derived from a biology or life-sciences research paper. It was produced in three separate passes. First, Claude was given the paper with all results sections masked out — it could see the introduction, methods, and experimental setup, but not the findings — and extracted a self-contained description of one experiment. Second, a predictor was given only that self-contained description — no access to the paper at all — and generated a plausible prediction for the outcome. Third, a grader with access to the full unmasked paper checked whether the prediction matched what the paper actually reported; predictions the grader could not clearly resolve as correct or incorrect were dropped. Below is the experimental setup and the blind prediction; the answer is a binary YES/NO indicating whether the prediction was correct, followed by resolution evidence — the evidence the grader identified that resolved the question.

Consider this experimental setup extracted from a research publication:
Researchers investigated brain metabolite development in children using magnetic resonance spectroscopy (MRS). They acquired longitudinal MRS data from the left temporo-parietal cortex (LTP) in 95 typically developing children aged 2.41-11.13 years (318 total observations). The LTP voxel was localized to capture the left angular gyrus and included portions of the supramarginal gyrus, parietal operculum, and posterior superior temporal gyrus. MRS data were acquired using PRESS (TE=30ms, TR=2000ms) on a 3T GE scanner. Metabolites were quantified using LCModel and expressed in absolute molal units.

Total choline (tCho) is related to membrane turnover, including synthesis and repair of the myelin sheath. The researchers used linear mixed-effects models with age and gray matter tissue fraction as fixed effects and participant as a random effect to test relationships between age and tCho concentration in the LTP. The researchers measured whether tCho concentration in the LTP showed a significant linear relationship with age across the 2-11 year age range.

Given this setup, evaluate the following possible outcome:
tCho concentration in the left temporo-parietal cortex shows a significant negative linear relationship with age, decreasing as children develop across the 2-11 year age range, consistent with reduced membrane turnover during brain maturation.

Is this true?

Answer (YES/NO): YES